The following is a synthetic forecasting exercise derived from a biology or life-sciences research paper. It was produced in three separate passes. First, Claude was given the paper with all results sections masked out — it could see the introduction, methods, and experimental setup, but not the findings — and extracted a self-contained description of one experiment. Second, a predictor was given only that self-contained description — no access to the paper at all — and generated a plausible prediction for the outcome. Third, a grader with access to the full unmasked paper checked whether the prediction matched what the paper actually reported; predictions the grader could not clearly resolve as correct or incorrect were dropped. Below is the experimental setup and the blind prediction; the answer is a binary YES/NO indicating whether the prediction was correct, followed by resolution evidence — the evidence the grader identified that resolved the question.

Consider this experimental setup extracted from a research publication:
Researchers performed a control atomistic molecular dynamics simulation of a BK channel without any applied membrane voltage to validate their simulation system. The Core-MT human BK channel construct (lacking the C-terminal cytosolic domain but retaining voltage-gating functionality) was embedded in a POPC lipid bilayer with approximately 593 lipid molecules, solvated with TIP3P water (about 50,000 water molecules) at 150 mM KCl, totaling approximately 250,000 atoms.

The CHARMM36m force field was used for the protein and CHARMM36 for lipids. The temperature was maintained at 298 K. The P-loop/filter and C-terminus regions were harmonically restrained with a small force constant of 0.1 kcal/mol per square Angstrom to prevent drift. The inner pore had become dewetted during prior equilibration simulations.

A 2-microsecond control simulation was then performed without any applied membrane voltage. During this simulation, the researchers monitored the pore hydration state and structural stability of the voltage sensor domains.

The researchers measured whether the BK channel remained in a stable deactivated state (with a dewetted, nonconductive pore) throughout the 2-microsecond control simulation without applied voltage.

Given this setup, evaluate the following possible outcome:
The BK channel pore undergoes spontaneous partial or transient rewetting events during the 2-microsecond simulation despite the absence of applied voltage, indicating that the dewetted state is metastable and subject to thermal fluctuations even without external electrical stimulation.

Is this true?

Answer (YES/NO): NO